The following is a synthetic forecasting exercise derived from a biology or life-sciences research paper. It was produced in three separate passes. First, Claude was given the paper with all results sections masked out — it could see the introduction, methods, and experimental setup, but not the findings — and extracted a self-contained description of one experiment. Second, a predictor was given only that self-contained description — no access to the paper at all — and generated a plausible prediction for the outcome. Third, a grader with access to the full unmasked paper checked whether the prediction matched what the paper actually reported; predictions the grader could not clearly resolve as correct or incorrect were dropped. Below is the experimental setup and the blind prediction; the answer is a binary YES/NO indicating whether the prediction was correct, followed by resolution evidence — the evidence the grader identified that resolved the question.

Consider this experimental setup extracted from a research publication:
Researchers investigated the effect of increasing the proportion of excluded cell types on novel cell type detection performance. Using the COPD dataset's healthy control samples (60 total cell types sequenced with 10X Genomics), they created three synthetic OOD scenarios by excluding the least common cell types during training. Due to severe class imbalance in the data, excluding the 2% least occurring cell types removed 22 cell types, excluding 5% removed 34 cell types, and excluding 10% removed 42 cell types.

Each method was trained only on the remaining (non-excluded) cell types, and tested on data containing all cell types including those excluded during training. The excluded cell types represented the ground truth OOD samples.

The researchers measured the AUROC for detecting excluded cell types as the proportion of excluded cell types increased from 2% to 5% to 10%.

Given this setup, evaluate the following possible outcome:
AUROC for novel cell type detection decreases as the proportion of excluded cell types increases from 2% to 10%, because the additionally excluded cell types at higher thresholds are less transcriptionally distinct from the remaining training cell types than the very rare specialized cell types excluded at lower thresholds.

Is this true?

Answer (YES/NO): NO